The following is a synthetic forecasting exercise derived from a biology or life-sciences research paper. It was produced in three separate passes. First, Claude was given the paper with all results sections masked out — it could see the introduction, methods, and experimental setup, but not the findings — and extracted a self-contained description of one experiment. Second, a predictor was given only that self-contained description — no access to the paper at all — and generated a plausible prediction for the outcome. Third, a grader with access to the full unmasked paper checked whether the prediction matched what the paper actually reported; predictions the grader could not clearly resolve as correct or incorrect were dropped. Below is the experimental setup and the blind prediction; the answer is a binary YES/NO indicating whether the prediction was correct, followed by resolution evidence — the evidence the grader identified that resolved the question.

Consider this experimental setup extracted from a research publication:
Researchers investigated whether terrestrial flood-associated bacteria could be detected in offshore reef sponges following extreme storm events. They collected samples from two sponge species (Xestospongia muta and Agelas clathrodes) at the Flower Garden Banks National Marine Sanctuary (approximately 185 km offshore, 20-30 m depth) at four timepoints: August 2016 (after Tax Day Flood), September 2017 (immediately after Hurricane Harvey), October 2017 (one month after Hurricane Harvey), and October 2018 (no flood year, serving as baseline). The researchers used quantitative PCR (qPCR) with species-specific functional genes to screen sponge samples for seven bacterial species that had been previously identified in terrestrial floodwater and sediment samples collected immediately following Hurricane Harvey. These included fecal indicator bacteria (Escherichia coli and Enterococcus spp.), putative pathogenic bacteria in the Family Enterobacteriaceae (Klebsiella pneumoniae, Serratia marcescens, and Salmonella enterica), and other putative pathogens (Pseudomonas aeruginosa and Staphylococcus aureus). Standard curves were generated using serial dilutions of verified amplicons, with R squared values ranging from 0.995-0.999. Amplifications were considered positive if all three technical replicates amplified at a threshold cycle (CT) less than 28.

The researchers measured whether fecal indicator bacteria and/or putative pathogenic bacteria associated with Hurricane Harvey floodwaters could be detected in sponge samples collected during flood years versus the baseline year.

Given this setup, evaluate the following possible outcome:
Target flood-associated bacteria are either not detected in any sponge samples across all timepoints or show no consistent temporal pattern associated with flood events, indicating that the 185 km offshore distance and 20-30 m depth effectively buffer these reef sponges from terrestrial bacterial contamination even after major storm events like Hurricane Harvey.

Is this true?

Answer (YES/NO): NO